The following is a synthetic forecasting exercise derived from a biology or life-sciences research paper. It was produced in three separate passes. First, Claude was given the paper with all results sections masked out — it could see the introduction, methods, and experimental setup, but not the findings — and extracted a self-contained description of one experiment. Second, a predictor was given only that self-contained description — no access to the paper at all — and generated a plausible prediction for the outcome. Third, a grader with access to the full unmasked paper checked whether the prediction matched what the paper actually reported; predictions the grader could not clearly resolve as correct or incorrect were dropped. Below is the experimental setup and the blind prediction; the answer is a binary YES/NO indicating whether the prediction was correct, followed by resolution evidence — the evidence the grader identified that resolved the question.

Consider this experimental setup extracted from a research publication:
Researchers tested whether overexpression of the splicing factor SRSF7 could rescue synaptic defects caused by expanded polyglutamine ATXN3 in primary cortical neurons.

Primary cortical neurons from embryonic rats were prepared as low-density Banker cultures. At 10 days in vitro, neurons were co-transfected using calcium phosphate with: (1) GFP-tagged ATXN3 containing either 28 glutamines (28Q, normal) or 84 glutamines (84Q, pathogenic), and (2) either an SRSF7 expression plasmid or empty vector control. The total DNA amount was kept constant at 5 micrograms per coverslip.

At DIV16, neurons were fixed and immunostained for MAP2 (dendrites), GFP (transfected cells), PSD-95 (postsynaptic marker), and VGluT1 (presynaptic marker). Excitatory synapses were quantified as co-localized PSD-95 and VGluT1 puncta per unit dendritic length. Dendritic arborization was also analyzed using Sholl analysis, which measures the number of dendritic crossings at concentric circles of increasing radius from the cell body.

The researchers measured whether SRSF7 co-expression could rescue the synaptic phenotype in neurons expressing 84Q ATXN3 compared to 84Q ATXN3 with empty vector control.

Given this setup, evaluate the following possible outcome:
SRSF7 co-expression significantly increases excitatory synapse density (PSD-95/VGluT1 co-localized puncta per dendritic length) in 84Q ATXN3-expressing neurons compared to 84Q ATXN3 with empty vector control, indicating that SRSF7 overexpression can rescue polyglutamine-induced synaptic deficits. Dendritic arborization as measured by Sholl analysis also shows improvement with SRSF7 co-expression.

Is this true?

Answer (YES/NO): NO